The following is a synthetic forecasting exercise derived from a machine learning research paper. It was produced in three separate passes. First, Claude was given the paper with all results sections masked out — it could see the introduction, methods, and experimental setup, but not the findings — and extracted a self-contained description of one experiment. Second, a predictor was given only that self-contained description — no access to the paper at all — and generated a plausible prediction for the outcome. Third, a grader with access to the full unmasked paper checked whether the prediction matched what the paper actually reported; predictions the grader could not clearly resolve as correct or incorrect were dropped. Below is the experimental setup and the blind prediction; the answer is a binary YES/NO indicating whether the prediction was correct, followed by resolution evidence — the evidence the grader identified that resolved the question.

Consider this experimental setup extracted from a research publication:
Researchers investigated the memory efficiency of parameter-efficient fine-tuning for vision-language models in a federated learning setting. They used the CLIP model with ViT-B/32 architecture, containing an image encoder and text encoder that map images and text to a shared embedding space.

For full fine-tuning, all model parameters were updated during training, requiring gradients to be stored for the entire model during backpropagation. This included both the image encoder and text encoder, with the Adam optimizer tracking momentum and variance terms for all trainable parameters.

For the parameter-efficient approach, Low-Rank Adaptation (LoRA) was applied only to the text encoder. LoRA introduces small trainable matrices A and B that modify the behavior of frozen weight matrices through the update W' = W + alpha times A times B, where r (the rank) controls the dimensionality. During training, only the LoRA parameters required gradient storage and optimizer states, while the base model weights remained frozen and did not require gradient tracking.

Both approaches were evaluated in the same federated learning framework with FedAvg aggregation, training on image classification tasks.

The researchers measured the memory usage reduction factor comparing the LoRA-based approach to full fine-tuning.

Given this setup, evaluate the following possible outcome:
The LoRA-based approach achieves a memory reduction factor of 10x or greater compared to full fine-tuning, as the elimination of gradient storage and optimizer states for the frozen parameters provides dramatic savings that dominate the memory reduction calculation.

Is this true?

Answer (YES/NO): NO